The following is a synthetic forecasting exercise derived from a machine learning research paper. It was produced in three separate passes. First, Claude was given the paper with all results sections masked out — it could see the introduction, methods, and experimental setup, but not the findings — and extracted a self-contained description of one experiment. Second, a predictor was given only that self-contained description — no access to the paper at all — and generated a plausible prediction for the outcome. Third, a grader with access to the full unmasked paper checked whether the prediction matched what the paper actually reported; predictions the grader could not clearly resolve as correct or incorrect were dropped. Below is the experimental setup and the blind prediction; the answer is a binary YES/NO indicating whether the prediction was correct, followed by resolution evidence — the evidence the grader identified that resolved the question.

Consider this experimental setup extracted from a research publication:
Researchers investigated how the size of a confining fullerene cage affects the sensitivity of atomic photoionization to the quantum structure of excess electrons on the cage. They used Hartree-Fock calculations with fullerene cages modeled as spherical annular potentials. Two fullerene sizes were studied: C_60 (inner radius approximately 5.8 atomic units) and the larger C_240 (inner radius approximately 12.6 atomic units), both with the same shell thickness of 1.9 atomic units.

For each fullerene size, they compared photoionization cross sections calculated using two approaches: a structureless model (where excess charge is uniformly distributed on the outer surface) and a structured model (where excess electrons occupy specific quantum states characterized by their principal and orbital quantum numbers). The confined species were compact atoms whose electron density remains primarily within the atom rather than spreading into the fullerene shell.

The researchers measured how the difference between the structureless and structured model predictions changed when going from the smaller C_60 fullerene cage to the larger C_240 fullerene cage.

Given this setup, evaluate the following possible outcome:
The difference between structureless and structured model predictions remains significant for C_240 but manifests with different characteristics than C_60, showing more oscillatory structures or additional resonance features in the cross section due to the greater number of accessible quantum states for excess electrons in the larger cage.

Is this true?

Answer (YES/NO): NO